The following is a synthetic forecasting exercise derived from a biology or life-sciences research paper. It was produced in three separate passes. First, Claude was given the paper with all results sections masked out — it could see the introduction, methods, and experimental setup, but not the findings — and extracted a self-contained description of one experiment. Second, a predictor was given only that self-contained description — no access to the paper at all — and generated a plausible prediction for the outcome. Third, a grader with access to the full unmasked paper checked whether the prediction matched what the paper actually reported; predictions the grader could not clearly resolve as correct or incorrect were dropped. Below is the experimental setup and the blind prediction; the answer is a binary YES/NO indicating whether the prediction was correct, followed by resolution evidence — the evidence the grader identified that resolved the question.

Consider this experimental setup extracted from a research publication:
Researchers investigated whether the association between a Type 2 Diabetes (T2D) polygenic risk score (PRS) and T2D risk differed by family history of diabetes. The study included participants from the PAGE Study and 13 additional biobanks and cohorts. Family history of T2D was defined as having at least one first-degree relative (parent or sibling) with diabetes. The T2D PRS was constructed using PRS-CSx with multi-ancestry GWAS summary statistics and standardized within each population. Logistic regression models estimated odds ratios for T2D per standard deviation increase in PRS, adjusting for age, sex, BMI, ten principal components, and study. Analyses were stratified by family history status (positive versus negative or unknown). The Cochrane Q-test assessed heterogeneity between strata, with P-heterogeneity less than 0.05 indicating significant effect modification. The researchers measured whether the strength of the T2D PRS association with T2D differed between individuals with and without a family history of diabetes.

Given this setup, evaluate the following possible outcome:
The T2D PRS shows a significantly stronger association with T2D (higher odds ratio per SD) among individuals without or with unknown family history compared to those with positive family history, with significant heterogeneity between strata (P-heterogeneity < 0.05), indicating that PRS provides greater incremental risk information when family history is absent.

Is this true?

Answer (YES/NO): NO